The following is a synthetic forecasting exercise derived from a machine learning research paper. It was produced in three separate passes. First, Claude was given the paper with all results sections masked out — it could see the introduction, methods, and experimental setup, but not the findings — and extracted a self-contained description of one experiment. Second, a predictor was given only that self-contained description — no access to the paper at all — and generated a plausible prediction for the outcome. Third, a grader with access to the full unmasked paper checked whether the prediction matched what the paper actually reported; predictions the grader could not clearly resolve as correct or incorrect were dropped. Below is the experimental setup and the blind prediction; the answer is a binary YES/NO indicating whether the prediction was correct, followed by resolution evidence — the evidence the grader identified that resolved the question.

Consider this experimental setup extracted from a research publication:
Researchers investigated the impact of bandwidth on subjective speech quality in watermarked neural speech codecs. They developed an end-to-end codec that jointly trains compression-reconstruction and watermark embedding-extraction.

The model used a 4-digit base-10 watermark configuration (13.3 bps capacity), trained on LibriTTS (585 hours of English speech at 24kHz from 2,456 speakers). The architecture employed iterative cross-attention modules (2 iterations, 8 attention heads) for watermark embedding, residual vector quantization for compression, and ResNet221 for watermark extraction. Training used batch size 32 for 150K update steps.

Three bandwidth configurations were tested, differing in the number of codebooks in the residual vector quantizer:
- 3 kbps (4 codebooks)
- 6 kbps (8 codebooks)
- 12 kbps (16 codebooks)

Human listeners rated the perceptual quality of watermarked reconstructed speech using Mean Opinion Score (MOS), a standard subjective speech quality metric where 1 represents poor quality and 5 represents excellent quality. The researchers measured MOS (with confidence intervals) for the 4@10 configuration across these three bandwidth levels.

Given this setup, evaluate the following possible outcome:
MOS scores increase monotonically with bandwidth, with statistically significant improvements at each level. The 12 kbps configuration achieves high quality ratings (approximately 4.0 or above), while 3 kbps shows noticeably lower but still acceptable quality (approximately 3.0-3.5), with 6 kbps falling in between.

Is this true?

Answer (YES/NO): NO